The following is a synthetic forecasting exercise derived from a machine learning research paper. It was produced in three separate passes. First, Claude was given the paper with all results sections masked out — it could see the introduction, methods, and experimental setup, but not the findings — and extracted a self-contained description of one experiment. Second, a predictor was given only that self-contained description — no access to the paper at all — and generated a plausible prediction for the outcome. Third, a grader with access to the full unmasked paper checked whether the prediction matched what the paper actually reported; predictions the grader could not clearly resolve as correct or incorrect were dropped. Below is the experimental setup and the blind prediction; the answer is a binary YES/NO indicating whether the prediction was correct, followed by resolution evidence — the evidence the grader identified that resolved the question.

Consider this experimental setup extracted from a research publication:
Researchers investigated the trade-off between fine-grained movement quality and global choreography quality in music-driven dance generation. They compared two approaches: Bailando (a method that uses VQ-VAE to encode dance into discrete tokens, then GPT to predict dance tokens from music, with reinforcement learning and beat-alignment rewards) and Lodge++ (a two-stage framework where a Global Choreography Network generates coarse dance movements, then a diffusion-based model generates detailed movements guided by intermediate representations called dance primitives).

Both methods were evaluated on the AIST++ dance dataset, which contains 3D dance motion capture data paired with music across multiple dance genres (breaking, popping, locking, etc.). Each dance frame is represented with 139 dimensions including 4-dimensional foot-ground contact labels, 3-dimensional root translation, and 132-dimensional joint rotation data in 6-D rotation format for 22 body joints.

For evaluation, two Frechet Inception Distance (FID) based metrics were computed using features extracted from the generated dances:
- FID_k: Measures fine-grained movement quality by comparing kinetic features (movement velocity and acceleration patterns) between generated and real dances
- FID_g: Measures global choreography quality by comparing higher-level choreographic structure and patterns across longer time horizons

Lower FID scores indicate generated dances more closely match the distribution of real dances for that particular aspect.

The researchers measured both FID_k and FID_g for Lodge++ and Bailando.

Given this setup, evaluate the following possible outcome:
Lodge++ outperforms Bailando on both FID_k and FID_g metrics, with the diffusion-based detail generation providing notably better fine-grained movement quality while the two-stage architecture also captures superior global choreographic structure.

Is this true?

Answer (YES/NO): NO